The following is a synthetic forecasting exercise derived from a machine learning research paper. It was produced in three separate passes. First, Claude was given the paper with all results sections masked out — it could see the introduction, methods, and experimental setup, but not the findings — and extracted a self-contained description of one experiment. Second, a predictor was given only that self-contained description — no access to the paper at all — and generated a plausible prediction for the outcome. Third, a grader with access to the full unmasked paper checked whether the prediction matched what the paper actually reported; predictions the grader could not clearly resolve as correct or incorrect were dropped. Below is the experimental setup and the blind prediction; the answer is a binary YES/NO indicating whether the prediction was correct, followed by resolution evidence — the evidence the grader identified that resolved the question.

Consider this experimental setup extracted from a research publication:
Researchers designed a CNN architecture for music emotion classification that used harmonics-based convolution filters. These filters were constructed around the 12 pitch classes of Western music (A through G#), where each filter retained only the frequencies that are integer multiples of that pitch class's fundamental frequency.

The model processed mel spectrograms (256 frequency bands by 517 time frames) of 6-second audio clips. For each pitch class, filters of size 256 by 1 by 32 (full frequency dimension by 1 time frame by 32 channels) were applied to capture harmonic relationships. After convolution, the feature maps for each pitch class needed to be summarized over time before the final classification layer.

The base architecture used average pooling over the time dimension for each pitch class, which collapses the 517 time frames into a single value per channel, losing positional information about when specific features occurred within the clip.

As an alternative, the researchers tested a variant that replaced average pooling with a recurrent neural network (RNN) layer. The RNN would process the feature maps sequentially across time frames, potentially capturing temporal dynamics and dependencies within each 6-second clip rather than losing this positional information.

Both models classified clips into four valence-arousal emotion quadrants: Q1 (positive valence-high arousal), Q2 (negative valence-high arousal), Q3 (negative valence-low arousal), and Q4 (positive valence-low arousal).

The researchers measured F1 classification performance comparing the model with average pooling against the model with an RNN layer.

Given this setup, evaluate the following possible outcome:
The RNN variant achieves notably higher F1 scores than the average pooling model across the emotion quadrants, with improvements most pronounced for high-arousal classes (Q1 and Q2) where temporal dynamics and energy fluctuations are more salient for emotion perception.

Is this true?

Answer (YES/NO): NO